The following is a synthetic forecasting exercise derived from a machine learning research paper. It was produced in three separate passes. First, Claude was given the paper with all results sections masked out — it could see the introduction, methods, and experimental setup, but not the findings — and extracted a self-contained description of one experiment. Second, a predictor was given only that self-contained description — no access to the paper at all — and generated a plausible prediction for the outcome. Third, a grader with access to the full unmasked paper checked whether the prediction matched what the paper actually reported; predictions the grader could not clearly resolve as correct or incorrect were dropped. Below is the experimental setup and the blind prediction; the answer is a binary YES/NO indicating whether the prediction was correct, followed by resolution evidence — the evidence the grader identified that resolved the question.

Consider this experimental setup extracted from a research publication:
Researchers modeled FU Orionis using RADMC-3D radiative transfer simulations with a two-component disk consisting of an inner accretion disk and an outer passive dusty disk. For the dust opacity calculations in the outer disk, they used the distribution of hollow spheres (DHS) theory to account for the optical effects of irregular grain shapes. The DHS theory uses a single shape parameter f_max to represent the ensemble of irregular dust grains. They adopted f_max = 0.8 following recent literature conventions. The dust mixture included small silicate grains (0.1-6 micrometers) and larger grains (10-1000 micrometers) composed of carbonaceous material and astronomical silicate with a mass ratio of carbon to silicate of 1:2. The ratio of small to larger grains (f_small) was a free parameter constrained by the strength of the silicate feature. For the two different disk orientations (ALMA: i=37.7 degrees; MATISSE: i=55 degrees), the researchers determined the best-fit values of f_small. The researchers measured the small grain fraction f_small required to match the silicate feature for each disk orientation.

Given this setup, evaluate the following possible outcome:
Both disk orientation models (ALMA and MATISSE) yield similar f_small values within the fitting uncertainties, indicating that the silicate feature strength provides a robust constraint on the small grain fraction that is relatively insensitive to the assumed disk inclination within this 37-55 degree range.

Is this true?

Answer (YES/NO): NO